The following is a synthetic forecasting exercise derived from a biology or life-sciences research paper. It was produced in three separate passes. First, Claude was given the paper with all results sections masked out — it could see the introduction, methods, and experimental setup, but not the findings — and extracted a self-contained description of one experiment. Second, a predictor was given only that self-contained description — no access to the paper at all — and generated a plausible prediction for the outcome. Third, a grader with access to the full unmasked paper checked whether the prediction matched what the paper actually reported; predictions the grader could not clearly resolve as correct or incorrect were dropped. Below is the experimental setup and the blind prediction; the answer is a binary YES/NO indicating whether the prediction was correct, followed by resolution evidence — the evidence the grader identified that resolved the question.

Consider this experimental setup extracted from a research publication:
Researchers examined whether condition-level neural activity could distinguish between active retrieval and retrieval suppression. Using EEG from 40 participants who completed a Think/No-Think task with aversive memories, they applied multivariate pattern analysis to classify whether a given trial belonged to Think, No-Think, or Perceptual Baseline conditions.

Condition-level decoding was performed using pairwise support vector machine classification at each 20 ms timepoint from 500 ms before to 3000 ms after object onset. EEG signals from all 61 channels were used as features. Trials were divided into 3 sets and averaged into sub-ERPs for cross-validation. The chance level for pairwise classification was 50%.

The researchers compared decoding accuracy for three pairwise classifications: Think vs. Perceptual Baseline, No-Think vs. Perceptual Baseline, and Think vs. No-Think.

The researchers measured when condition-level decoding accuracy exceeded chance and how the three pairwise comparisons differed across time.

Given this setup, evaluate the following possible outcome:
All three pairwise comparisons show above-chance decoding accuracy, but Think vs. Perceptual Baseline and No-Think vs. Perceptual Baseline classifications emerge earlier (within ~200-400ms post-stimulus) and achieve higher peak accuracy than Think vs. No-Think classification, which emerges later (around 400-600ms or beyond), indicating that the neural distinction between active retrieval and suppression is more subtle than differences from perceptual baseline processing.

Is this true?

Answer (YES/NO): NO